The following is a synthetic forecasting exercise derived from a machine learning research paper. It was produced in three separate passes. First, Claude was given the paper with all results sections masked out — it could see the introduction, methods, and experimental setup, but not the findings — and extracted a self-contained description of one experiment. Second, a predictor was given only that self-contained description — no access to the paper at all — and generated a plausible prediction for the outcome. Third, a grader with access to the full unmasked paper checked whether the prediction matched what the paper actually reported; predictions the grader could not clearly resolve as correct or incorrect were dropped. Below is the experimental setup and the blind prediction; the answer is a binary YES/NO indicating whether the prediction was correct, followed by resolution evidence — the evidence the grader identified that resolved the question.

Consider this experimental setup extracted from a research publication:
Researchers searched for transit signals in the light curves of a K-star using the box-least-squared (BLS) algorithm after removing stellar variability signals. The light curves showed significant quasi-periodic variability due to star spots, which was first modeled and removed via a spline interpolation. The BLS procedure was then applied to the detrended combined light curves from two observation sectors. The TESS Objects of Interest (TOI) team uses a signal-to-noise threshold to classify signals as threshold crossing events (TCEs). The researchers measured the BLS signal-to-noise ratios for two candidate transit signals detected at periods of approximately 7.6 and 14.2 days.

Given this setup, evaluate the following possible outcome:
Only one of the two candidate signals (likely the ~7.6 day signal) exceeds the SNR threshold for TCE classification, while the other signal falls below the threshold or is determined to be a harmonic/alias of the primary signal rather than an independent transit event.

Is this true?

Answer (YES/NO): NO